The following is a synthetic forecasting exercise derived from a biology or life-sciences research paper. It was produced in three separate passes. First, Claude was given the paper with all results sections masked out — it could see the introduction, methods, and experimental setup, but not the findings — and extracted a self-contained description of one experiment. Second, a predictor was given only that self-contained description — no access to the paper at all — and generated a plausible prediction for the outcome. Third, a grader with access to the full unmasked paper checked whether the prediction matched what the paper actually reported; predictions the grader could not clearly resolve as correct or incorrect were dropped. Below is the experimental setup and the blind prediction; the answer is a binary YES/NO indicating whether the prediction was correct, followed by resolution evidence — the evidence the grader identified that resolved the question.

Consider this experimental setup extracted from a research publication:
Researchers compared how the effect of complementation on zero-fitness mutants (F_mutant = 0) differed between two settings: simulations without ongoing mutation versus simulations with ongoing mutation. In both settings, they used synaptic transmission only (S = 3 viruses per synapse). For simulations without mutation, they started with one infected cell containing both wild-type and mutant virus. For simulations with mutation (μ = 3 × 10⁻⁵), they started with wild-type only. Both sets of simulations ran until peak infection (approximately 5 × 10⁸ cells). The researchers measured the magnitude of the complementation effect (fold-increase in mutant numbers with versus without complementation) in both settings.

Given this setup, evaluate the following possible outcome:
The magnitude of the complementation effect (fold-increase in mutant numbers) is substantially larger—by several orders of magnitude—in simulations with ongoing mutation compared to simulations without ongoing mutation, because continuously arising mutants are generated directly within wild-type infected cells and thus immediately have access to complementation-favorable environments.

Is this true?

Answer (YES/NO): NO